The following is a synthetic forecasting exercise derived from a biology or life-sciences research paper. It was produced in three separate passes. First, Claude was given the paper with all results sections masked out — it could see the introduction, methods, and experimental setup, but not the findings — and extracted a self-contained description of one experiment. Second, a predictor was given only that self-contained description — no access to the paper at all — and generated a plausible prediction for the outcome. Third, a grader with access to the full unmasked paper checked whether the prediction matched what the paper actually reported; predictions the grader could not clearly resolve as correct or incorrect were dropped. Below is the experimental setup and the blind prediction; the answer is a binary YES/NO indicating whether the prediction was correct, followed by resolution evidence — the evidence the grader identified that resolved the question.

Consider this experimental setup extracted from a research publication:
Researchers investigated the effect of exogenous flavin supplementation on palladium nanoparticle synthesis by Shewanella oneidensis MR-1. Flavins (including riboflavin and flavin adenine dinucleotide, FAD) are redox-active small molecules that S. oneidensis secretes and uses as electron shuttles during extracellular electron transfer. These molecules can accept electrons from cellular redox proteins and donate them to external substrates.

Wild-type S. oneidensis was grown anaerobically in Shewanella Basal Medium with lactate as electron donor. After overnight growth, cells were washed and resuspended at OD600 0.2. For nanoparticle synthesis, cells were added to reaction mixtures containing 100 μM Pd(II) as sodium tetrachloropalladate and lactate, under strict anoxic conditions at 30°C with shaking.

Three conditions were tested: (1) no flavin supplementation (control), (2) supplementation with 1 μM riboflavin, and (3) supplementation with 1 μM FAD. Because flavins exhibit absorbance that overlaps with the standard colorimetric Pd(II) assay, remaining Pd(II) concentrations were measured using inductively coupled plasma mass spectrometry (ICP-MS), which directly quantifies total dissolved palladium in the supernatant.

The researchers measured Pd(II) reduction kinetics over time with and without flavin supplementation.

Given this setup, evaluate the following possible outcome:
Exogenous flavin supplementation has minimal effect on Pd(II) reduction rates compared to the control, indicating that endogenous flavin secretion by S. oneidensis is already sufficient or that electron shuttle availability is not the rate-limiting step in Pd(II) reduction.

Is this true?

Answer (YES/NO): NO